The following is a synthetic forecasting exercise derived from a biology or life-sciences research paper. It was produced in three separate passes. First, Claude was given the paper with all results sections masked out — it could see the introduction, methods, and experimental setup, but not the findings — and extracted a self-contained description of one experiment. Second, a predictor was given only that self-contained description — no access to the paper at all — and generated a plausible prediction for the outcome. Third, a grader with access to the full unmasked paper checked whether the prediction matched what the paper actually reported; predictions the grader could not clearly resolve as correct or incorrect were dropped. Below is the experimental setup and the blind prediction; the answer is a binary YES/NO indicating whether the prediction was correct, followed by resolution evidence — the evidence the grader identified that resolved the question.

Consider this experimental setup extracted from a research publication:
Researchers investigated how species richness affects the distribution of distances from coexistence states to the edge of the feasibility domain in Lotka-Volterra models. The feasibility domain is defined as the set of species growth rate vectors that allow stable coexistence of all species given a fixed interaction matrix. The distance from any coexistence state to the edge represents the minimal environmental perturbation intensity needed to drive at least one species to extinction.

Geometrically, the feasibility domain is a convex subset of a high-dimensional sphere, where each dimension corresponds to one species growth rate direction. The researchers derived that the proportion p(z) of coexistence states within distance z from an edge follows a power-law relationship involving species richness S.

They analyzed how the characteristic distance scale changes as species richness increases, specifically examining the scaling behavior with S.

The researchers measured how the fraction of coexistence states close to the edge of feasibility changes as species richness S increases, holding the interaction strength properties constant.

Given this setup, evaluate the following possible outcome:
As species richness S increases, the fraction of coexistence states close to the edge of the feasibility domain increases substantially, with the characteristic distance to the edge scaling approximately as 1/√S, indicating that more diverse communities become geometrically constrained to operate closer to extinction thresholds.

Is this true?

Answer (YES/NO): NO